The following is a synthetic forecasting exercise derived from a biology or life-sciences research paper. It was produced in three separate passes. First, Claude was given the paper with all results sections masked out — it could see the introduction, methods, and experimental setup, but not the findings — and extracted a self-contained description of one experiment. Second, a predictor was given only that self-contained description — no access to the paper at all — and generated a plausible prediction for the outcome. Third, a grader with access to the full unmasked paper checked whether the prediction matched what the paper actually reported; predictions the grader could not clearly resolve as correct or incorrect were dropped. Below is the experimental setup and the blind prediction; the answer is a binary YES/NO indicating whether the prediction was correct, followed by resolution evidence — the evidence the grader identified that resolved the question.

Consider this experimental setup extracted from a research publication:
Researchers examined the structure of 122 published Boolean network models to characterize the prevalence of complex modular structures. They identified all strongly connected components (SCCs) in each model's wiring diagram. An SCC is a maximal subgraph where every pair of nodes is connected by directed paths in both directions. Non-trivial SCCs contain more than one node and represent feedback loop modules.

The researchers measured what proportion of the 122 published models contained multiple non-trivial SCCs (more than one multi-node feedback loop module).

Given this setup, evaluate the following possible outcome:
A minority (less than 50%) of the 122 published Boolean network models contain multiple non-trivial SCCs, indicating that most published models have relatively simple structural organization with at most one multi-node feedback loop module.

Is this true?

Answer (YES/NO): YES